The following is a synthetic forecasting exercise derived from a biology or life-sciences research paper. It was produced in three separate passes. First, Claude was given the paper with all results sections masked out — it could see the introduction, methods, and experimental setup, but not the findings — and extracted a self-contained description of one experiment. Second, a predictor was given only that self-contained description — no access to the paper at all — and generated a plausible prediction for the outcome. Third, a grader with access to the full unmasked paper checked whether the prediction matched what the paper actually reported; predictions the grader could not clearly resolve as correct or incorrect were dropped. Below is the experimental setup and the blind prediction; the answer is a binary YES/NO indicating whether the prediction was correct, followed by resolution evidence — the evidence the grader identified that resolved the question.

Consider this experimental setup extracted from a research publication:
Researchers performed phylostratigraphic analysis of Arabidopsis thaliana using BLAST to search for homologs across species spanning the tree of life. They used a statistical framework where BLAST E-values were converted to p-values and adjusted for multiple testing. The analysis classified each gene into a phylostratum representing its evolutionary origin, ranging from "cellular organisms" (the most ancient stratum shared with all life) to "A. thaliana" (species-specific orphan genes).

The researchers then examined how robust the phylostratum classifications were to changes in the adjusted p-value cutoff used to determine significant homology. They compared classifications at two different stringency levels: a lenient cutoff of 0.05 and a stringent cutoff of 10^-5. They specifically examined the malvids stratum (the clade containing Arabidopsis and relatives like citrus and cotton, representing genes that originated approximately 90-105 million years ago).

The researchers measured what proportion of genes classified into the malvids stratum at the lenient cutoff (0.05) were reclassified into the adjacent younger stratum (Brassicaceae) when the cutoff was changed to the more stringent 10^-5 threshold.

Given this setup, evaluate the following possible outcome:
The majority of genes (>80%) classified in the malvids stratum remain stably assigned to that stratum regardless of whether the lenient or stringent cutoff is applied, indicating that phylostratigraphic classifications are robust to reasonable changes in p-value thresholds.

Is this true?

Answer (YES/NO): NO